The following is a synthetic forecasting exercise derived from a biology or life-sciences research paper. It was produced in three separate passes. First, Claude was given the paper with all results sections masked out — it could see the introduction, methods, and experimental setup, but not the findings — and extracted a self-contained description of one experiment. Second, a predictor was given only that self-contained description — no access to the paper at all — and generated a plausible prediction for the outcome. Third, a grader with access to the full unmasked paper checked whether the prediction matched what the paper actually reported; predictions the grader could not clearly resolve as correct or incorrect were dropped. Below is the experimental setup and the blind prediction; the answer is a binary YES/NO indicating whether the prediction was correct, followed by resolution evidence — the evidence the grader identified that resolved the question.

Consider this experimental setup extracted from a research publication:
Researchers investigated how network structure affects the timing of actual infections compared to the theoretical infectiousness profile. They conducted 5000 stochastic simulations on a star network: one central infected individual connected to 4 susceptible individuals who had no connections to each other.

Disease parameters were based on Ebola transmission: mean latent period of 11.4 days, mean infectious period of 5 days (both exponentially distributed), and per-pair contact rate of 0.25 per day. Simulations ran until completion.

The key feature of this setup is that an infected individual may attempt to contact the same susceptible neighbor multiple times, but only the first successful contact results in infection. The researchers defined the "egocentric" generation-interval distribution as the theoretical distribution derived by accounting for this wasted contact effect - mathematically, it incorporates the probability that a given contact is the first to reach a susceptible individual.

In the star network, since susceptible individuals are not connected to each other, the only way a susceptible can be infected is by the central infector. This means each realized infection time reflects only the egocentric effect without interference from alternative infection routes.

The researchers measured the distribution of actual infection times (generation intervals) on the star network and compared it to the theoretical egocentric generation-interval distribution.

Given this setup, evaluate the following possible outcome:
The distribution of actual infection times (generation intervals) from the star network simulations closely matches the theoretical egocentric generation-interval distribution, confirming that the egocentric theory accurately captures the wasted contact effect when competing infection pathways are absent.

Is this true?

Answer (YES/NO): YES